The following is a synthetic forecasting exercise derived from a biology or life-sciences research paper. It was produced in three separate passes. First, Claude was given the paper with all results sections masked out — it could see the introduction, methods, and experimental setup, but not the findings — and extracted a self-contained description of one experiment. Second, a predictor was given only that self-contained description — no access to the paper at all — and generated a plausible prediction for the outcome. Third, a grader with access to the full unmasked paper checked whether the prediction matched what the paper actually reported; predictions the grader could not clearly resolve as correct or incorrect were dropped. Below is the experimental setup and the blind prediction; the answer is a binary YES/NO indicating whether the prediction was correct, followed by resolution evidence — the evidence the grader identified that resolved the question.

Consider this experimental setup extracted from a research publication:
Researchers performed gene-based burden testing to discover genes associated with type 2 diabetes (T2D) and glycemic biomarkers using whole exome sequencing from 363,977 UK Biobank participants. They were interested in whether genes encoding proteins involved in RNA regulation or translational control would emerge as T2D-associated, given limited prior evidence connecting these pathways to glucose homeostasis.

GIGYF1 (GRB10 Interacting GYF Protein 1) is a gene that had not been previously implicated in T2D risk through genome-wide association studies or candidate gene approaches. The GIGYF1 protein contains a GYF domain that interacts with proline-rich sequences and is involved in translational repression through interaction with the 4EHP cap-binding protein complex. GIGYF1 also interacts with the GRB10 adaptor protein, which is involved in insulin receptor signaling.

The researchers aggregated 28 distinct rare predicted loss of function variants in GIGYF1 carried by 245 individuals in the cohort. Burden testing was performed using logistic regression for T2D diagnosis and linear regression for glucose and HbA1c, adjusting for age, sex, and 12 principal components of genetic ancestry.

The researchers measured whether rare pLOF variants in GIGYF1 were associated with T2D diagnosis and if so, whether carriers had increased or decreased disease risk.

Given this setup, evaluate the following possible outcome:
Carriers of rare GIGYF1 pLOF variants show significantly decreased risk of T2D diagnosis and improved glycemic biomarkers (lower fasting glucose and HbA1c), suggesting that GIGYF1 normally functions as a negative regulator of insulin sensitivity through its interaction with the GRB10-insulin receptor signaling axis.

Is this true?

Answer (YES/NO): NO